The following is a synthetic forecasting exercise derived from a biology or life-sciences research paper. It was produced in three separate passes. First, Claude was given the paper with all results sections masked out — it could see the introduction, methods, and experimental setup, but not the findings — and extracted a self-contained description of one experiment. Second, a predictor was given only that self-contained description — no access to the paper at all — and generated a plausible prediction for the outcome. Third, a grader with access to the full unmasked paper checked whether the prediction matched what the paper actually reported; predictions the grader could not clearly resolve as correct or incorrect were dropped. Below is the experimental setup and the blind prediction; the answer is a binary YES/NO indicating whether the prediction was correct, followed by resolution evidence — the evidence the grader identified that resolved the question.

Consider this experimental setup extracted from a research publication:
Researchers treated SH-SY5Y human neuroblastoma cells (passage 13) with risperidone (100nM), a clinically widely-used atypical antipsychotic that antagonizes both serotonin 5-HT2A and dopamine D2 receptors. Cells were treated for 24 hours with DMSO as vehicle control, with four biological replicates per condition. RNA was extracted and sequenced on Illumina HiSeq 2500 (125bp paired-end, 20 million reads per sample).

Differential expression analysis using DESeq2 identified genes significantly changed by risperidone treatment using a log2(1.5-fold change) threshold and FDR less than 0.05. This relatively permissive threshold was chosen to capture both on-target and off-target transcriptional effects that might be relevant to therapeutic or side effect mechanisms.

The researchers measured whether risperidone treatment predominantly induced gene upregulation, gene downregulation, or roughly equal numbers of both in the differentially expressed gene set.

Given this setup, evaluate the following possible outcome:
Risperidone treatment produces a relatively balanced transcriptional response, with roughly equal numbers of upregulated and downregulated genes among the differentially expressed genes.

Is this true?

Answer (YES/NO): NO